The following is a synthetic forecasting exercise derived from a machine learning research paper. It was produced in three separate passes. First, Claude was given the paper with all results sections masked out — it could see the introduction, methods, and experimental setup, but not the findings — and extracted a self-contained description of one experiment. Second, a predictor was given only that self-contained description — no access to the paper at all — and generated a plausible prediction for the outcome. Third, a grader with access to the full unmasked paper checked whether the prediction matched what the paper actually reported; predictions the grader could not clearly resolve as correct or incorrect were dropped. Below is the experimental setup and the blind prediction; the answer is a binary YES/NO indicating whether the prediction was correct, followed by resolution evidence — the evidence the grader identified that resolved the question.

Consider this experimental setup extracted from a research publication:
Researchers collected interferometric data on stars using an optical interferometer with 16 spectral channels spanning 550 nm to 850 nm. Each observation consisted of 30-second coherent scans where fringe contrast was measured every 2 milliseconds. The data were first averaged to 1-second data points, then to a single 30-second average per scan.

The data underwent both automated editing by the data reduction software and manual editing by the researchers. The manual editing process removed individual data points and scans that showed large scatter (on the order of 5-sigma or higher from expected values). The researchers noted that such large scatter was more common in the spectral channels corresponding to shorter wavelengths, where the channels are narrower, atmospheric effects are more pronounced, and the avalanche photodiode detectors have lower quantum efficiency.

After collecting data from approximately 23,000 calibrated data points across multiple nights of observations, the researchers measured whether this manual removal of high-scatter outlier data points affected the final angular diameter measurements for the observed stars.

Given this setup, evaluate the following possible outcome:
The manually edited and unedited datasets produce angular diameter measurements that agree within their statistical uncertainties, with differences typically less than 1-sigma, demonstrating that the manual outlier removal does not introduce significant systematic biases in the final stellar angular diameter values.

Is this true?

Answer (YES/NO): YES